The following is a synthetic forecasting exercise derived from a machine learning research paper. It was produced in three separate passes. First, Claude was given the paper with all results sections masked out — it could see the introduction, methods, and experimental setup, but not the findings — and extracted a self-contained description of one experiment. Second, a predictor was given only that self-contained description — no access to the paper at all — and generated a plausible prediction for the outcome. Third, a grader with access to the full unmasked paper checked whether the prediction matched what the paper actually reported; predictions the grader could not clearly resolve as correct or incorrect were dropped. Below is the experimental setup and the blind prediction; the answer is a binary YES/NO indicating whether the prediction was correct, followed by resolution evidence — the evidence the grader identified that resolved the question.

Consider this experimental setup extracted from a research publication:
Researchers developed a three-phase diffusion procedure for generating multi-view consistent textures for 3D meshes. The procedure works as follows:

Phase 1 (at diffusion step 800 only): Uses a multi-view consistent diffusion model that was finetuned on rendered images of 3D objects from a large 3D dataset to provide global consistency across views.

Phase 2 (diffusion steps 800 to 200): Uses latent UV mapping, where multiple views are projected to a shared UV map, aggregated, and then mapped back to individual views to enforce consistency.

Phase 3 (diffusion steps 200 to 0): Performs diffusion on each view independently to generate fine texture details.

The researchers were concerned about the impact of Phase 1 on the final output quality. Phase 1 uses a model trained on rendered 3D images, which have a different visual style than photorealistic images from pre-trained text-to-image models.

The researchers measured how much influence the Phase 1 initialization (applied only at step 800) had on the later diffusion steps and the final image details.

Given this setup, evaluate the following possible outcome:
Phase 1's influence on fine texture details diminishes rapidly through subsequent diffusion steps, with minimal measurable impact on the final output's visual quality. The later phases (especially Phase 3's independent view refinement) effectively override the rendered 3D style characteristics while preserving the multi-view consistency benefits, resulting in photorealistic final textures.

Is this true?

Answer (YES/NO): YES